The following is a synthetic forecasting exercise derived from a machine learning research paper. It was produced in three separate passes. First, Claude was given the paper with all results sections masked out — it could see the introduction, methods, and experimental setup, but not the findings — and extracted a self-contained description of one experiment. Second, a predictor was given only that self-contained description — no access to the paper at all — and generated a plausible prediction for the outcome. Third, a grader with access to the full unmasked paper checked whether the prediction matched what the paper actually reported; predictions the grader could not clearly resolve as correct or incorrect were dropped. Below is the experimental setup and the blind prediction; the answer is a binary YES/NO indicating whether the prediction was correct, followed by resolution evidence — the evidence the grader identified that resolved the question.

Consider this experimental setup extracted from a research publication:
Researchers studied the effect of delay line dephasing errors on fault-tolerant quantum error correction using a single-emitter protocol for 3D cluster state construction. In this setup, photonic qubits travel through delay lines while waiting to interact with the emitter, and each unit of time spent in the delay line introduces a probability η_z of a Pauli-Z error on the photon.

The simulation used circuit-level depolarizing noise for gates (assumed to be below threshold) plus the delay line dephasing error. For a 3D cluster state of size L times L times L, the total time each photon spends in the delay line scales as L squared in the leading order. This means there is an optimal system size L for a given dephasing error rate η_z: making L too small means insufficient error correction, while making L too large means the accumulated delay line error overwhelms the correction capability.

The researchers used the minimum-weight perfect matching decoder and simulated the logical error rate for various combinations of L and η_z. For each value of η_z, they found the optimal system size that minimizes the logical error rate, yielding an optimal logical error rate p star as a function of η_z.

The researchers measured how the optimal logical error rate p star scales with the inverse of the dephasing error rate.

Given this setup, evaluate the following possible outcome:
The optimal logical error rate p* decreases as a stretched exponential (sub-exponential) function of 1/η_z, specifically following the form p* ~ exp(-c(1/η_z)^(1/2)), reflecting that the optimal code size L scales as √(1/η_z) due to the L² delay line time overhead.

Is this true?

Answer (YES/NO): YES